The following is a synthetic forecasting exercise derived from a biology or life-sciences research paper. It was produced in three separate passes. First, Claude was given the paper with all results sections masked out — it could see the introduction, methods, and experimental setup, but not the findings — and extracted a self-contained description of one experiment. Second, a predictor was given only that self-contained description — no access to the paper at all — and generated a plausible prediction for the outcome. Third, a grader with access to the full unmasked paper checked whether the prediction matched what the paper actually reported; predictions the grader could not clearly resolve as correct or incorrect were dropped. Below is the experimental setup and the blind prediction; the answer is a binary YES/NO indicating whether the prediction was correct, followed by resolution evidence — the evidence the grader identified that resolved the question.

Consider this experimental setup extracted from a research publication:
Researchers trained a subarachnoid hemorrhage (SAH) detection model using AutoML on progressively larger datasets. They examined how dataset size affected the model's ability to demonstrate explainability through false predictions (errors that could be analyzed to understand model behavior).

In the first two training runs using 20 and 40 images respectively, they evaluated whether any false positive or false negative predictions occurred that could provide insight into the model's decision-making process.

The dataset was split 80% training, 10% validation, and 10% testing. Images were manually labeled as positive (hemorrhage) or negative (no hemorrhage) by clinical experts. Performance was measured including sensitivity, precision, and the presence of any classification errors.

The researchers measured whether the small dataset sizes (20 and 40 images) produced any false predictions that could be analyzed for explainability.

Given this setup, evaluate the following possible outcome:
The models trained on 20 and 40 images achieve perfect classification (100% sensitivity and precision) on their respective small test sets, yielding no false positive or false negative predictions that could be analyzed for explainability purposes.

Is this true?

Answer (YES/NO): YES